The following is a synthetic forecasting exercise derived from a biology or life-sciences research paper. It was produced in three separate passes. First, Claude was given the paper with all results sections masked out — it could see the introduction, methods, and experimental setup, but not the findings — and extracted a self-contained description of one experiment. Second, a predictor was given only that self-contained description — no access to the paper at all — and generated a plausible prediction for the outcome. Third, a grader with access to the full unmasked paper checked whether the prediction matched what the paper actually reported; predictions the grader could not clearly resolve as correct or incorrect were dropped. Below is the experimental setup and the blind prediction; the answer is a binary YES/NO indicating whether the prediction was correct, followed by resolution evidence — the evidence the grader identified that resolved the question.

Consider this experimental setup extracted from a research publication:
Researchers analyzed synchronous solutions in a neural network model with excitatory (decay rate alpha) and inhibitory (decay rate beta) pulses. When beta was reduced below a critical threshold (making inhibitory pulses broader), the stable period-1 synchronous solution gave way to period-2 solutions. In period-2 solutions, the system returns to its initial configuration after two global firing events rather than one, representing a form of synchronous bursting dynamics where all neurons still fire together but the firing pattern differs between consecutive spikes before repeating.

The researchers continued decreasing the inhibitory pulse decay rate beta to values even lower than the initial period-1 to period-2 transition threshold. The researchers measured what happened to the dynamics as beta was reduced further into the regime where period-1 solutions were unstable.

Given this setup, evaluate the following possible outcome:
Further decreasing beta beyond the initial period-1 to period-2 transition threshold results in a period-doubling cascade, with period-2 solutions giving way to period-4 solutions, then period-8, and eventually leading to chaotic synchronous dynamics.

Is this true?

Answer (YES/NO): NO